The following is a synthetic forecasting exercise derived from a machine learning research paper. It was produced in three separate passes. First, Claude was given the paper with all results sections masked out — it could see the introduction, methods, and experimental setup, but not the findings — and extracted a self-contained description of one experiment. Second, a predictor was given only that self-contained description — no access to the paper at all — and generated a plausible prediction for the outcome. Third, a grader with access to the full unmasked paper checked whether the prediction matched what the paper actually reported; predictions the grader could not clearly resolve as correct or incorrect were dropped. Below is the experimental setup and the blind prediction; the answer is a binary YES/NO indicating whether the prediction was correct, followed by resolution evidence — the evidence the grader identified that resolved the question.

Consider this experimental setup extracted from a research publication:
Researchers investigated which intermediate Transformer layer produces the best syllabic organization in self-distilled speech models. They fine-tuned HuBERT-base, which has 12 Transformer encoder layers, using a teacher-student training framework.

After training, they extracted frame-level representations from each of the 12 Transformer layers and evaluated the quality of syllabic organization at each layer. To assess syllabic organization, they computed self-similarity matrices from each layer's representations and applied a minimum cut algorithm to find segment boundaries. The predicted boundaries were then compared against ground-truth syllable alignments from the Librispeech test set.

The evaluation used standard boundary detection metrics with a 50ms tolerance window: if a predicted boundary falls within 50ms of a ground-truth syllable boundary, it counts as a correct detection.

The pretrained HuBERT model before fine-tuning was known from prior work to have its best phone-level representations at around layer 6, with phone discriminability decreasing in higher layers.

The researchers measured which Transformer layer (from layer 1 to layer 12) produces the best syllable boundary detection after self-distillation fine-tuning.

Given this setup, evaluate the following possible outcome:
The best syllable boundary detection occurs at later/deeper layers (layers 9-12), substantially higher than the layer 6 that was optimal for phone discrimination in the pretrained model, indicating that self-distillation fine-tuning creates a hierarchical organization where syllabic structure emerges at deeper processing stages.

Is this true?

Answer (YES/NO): NO